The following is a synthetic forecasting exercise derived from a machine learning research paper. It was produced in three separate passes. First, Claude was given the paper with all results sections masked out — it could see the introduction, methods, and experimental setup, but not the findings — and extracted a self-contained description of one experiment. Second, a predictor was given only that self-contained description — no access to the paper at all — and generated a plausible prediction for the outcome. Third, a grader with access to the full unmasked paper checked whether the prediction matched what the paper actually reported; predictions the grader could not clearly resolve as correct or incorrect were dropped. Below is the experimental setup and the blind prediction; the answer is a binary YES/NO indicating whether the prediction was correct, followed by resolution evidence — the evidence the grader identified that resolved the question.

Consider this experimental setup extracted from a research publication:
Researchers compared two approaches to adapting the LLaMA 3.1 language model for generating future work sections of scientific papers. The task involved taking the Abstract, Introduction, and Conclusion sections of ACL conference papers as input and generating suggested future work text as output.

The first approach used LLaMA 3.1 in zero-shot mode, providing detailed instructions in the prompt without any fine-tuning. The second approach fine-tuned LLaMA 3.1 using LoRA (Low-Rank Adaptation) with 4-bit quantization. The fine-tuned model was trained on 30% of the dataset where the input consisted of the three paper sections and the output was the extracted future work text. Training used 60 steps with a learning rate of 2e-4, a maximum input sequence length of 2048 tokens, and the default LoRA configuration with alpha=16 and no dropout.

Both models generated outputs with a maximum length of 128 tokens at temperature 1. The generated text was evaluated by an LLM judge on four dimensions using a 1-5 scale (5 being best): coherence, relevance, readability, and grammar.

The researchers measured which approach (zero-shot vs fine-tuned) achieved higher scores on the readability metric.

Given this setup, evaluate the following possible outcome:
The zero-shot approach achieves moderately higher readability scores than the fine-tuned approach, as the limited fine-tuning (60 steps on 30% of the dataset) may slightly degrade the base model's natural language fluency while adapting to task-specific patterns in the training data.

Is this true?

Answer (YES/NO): NO